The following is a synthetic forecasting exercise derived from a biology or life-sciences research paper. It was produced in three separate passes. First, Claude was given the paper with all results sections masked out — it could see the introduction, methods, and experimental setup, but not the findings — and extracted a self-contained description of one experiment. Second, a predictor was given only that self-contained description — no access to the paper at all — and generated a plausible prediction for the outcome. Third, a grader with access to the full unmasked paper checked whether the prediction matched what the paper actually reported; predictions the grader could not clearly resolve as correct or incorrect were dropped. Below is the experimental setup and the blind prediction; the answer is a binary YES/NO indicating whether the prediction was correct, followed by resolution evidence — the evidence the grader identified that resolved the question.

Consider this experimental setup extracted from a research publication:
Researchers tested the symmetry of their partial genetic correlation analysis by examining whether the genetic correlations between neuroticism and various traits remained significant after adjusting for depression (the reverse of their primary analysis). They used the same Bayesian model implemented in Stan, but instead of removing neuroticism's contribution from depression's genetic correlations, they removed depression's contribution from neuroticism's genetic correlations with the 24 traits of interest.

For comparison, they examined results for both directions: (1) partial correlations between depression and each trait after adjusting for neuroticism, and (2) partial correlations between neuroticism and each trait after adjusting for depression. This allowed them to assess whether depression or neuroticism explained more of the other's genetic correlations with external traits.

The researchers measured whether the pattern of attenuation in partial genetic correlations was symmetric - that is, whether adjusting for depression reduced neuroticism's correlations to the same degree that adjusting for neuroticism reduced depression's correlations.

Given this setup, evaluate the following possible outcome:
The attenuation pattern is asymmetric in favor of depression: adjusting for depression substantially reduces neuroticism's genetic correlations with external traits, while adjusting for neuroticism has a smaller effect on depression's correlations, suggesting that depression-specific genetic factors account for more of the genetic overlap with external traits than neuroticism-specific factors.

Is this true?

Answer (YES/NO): NO